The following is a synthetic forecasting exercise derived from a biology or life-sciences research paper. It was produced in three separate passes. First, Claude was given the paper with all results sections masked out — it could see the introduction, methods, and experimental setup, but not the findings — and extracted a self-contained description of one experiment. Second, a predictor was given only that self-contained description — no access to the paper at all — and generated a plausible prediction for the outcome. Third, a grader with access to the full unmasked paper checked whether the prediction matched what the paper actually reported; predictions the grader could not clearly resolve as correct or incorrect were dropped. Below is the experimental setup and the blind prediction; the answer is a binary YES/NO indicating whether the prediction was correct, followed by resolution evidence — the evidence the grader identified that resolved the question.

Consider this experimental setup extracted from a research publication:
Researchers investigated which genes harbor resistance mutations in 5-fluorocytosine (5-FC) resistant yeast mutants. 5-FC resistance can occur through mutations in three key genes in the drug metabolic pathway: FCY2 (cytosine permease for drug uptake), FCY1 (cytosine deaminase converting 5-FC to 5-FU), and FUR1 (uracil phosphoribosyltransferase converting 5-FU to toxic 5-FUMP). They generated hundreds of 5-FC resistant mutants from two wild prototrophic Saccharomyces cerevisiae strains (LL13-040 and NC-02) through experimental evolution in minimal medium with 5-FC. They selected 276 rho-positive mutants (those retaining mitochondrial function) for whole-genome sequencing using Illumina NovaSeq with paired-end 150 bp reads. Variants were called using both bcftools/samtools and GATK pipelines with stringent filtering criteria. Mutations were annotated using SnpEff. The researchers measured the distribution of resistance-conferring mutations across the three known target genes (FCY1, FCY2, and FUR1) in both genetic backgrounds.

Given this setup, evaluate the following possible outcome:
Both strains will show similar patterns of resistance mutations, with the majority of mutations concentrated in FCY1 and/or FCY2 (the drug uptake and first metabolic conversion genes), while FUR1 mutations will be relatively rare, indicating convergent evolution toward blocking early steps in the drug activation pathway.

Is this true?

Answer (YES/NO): NO